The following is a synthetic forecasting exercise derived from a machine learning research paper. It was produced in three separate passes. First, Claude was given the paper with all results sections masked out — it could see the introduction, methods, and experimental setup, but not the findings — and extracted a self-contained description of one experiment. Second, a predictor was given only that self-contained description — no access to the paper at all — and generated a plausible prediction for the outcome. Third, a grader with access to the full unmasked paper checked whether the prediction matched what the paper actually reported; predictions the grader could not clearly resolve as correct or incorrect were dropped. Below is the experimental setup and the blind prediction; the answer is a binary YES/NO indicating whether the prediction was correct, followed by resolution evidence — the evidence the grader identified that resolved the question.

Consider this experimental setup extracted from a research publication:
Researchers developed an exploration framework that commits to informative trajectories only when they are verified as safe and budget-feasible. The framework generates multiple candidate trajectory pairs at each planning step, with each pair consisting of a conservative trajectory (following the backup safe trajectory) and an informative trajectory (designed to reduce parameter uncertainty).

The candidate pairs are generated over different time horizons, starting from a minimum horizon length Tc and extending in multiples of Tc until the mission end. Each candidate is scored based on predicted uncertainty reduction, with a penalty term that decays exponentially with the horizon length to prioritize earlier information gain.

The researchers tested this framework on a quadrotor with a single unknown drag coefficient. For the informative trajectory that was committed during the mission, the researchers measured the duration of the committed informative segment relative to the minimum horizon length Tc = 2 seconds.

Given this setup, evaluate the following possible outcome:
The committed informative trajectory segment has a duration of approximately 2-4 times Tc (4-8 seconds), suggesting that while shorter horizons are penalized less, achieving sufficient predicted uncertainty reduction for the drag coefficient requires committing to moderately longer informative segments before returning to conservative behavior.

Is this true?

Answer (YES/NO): YES